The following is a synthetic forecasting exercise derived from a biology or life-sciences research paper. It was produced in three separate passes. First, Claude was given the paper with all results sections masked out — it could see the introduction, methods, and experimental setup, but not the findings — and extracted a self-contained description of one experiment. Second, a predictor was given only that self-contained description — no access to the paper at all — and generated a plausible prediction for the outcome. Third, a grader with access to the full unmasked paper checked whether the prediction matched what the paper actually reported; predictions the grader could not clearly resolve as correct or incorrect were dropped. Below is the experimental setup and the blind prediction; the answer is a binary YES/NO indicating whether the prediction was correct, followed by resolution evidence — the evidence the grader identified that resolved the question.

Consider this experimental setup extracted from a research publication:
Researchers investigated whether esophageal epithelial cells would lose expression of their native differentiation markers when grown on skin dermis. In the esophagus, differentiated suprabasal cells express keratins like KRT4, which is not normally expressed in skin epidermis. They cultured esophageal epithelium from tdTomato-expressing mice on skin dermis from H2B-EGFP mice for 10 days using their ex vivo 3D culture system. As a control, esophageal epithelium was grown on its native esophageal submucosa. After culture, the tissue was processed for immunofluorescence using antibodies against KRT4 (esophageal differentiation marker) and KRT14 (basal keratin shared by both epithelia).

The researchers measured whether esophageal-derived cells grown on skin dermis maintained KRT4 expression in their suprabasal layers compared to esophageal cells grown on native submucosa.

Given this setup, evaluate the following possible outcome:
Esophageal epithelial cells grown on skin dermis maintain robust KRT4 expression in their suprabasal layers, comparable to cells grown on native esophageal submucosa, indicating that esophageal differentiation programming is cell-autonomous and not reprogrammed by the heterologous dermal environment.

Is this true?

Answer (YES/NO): NO